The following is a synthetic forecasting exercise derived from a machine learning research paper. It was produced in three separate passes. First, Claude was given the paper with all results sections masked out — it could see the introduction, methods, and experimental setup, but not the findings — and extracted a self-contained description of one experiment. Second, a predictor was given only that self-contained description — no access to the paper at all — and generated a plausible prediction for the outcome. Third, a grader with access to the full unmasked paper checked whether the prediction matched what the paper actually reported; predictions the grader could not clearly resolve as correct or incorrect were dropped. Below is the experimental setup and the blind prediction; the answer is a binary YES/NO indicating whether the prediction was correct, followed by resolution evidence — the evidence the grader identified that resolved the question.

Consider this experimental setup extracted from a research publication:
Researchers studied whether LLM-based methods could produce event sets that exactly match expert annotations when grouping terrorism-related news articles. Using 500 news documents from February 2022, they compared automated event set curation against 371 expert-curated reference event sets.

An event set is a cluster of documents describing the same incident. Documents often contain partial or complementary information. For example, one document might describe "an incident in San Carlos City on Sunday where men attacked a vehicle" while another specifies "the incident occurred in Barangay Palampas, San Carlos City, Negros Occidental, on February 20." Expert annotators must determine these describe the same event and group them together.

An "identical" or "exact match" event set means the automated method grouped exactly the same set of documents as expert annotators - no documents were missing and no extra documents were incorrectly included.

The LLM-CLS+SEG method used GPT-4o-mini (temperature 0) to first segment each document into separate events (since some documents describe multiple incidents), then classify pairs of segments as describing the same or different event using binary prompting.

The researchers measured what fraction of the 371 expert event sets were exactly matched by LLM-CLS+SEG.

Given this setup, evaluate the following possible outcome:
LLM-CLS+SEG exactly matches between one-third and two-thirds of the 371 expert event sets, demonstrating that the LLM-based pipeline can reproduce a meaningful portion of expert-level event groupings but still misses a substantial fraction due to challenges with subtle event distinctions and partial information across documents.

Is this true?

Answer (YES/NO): YES